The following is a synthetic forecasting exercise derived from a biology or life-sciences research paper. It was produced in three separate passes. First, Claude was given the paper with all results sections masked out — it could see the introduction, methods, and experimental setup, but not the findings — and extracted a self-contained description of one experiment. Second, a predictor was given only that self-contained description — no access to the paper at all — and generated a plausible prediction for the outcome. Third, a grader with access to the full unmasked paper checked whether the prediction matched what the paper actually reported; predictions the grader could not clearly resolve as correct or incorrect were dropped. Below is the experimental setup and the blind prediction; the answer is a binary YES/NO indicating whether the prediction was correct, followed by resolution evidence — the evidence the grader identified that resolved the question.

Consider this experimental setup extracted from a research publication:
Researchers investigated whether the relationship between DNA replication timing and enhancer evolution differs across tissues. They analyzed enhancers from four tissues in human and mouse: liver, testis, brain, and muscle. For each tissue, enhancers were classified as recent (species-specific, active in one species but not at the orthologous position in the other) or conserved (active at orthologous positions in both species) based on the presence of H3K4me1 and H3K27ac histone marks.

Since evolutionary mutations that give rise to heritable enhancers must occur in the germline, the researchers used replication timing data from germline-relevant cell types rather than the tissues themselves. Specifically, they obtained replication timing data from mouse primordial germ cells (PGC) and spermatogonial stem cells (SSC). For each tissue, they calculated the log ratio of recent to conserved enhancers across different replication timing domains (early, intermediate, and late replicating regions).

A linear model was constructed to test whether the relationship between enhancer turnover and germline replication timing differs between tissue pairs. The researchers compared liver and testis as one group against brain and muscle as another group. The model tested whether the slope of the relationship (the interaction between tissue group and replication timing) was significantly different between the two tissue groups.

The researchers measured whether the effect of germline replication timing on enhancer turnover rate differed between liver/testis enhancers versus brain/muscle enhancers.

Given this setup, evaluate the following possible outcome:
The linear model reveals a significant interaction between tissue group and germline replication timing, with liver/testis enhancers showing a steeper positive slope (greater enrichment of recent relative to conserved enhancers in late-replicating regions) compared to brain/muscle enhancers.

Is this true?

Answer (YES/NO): YES